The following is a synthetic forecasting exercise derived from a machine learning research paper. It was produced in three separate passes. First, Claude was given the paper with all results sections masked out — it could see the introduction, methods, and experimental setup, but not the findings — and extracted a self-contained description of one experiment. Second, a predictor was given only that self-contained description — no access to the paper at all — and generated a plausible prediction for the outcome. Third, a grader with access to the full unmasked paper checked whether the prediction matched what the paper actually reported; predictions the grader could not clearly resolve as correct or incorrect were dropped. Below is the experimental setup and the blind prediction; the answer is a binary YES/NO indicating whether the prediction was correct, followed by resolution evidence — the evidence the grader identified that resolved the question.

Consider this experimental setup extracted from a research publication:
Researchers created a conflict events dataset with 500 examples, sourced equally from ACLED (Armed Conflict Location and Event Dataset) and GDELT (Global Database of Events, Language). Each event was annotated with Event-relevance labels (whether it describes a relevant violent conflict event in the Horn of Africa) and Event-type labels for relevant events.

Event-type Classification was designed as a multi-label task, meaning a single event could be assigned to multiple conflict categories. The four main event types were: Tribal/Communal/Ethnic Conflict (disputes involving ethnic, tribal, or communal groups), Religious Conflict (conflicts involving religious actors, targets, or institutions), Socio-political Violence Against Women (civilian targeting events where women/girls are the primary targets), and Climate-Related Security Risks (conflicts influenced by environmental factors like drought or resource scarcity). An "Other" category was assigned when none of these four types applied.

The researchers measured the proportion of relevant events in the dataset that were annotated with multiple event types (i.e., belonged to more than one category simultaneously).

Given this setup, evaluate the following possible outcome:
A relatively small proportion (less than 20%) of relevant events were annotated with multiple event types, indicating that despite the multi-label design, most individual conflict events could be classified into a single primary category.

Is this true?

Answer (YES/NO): YES